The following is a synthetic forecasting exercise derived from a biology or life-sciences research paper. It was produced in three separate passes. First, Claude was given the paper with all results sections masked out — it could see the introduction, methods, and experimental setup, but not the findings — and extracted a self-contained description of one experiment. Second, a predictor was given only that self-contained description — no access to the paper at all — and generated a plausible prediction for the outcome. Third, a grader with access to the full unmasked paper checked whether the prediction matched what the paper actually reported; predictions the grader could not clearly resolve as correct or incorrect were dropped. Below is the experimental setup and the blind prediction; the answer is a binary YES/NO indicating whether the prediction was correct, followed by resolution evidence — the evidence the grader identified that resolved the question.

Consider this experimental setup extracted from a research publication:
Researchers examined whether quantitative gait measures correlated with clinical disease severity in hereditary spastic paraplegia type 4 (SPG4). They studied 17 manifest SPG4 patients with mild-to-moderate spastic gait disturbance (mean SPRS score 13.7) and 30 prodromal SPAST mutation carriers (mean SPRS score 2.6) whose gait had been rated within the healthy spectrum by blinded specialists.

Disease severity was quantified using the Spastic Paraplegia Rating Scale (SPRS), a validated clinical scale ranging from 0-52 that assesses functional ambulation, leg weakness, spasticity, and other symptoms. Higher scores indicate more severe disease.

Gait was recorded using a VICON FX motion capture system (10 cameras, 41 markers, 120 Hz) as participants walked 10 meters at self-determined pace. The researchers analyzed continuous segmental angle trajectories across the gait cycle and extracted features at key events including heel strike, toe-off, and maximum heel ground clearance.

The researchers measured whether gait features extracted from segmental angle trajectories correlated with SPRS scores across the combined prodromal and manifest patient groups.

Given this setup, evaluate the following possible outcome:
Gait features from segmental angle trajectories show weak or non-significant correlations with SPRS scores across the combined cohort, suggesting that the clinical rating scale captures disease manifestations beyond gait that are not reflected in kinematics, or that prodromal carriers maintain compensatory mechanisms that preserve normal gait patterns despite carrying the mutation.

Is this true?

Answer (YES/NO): NO